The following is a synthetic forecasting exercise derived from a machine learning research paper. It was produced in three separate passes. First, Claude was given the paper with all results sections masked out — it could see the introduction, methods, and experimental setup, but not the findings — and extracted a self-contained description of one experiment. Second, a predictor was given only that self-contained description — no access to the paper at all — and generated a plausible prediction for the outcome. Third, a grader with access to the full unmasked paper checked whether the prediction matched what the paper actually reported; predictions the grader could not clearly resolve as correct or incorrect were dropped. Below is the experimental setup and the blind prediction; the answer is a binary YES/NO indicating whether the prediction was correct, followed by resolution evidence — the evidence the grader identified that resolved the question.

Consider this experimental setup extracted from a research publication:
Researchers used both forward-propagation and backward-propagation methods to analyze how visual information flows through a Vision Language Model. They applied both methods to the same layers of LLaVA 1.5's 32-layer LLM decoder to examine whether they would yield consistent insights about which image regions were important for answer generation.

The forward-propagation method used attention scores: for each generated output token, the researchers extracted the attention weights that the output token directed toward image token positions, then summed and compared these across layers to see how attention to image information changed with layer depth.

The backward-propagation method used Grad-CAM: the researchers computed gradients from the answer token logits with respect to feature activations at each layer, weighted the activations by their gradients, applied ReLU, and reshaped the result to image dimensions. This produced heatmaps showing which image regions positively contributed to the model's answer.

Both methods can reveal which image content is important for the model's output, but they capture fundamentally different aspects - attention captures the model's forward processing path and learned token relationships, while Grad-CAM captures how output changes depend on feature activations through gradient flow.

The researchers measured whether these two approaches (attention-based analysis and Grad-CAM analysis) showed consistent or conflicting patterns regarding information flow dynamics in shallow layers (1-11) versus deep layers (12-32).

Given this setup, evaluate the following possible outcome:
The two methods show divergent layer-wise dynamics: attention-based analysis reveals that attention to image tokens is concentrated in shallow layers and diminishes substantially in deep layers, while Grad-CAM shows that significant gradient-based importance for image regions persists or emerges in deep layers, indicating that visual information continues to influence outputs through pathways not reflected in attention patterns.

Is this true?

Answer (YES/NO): NO